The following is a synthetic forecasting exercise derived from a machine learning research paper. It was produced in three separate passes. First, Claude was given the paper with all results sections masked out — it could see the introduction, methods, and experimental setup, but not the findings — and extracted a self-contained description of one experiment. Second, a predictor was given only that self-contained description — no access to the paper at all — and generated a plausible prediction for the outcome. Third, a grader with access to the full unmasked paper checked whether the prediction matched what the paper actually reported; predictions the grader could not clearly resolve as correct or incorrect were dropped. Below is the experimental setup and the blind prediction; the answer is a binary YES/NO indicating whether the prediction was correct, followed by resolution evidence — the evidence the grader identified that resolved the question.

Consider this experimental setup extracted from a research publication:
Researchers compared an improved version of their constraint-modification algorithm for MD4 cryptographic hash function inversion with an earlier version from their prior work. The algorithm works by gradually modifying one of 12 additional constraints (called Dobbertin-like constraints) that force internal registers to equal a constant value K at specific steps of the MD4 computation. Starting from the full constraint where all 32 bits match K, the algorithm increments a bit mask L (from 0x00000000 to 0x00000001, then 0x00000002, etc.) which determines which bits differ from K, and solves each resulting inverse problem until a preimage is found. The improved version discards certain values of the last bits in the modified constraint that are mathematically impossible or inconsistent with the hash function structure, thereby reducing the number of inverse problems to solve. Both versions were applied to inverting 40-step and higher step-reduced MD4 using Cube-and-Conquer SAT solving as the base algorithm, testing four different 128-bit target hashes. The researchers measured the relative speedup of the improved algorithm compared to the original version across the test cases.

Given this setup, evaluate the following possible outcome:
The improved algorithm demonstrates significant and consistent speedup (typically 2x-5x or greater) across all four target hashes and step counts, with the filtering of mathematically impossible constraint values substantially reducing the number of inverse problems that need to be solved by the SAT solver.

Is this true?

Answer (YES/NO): NO